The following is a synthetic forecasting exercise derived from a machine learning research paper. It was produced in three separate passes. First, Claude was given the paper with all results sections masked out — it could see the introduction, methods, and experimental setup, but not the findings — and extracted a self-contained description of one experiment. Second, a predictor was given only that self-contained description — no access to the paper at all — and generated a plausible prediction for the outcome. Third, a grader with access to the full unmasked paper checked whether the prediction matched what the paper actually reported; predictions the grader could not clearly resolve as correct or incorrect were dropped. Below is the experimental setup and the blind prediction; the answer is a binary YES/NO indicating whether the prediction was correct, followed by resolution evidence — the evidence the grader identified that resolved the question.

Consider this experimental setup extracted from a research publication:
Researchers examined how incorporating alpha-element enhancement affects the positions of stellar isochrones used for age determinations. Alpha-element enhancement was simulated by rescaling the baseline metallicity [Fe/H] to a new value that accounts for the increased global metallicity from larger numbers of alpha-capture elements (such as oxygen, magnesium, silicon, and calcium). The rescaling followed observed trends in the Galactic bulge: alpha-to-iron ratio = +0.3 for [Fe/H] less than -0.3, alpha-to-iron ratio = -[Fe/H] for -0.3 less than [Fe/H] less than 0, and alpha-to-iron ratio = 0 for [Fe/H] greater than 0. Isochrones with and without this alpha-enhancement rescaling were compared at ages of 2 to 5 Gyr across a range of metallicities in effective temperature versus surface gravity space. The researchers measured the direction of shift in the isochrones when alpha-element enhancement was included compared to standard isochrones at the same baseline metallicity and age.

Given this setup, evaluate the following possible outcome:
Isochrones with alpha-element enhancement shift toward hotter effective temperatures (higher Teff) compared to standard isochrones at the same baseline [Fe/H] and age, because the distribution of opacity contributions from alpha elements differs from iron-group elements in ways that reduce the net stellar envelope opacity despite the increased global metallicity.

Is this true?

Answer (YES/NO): NO